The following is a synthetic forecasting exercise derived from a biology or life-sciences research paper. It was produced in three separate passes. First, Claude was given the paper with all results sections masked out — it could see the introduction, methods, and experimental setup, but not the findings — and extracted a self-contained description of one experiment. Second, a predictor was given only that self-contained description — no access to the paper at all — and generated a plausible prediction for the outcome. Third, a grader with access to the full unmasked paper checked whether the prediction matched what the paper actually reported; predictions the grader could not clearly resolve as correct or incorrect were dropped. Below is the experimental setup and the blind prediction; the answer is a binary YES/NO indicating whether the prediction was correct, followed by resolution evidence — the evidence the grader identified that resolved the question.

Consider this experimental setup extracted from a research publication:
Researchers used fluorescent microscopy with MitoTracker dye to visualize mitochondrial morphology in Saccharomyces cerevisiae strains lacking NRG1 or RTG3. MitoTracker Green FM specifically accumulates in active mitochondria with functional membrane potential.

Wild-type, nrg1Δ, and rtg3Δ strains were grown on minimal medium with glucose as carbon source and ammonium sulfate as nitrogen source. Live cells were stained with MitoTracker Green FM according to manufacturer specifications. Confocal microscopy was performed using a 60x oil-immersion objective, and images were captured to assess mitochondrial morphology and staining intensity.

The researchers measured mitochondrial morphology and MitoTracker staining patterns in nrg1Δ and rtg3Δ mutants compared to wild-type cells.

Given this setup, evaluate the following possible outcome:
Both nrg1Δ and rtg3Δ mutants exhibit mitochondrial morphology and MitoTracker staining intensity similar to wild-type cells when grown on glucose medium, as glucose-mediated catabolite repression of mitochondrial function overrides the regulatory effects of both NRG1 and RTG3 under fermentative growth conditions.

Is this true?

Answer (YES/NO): NO